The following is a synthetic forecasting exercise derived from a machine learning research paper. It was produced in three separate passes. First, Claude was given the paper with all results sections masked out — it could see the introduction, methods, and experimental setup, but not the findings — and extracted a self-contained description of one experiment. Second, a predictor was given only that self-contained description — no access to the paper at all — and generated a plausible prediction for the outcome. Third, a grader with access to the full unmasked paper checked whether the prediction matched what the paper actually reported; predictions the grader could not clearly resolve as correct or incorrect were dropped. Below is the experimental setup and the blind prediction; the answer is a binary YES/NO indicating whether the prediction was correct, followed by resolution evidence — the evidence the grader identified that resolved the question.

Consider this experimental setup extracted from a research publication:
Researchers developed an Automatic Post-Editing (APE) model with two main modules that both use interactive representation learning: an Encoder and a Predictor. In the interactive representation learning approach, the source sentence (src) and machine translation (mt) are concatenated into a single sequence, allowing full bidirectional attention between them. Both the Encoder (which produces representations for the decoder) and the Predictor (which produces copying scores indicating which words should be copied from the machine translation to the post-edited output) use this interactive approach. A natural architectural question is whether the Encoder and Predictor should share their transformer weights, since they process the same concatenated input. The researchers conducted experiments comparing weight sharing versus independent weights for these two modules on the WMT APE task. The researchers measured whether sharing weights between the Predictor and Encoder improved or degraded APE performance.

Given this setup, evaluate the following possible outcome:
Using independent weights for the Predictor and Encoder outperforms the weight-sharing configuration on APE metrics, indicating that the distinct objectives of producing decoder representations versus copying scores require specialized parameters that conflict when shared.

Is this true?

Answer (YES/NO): YES